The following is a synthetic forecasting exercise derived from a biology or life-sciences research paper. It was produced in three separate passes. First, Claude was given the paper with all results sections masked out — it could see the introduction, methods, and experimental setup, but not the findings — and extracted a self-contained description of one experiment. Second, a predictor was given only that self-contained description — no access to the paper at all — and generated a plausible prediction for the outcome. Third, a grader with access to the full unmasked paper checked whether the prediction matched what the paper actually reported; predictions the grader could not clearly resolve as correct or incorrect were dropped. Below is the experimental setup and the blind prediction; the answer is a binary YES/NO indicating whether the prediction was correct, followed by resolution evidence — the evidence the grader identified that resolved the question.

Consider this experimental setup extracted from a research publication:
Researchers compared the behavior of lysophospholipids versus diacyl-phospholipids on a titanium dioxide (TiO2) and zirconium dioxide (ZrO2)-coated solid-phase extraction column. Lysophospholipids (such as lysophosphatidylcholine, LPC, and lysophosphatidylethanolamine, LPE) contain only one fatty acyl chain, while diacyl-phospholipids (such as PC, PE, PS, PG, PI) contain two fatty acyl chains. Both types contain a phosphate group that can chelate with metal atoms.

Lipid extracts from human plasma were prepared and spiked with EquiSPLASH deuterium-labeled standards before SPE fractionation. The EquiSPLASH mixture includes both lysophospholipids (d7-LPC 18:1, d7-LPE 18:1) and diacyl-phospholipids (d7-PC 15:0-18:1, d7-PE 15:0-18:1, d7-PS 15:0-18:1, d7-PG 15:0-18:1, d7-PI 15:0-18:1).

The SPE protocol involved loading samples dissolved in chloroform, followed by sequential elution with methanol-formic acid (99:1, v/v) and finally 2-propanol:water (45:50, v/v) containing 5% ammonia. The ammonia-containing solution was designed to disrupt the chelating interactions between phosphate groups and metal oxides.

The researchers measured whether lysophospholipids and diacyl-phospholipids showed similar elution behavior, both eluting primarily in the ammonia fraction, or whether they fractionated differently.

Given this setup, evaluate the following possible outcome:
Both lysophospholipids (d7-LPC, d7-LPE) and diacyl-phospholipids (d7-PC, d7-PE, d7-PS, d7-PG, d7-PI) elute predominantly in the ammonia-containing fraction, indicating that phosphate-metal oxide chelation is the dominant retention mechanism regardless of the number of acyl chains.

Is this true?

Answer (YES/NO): YES